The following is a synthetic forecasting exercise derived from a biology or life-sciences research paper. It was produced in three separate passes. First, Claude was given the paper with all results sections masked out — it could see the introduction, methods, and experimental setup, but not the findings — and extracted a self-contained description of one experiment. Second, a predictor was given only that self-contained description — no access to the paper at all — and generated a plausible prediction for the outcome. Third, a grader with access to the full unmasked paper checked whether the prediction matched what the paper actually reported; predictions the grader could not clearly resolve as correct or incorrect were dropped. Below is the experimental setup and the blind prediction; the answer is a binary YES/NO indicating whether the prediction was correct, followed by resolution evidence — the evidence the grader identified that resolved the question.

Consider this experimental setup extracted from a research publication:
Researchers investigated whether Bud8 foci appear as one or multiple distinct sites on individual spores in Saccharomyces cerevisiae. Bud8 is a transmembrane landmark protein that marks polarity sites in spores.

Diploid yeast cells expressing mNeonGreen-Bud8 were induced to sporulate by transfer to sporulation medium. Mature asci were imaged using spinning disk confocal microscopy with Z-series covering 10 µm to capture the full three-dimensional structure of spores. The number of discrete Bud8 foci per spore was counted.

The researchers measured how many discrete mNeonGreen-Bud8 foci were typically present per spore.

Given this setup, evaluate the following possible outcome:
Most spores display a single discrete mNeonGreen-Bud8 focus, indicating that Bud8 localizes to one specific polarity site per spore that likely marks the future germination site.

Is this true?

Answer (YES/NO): YES